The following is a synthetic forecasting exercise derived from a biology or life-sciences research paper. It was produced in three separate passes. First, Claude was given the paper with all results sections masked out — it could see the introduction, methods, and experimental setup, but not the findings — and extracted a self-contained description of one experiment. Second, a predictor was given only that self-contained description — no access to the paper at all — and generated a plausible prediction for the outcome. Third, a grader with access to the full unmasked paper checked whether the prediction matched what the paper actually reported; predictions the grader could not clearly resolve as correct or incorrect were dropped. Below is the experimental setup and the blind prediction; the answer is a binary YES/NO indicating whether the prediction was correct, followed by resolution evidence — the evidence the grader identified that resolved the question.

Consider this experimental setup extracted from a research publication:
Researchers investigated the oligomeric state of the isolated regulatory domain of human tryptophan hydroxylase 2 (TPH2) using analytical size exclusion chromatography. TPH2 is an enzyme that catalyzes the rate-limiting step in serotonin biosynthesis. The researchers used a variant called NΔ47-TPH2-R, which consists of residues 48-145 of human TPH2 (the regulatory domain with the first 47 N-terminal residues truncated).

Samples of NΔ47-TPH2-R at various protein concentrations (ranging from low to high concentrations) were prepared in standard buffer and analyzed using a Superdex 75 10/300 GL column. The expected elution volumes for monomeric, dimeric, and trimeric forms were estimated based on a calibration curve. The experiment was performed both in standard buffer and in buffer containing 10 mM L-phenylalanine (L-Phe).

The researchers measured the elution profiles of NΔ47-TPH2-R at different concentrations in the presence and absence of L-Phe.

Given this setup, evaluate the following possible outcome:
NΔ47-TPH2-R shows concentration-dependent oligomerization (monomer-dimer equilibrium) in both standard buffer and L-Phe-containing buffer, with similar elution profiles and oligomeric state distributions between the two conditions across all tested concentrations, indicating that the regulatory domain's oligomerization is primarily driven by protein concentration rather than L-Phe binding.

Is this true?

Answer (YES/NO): NO